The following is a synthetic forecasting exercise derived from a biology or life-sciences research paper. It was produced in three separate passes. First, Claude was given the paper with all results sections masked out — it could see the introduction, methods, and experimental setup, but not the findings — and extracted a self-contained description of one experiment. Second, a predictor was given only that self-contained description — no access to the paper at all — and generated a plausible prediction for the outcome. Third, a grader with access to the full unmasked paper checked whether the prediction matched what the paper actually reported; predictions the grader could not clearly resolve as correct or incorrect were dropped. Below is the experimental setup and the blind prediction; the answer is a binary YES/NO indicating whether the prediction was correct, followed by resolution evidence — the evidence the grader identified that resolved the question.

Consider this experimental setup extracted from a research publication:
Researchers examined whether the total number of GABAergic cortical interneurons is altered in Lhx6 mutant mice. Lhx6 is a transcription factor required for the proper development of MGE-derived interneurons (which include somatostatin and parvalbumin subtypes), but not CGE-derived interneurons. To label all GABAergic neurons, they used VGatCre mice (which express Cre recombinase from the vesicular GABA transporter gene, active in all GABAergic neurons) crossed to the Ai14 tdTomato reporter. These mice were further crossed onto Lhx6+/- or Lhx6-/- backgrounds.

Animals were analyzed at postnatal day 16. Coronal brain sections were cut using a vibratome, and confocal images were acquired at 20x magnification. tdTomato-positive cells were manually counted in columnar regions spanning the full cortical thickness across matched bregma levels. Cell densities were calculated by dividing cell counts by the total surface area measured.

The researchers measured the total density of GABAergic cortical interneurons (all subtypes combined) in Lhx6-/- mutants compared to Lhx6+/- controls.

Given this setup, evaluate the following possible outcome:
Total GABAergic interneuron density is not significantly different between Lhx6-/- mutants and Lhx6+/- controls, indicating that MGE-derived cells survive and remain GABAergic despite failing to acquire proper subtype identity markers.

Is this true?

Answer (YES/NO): NO